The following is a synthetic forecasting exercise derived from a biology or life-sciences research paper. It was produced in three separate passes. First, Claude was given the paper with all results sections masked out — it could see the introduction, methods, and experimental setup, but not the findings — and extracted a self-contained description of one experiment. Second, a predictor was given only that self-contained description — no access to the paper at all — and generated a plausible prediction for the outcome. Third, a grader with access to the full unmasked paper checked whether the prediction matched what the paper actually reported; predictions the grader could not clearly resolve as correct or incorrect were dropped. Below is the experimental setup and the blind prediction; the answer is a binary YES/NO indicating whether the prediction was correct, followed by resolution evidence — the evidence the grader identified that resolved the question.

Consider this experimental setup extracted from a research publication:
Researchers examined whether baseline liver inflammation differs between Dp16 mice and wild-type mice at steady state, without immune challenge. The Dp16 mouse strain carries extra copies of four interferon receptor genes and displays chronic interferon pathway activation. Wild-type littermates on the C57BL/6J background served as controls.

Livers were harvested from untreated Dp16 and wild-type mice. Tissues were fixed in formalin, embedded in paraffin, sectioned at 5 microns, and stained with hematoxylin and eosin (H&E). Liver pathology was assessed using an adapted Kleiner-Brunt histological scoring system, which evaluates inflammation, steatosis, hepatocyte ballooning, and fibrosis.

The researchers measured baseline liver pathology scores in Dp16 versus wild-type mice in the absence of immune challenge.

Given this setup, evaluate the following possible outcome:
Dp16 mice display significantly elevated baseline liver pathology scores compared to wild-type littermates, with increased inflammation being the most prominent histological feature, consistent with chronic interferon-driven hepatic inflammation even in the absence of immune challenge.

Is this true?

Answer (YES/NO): NO